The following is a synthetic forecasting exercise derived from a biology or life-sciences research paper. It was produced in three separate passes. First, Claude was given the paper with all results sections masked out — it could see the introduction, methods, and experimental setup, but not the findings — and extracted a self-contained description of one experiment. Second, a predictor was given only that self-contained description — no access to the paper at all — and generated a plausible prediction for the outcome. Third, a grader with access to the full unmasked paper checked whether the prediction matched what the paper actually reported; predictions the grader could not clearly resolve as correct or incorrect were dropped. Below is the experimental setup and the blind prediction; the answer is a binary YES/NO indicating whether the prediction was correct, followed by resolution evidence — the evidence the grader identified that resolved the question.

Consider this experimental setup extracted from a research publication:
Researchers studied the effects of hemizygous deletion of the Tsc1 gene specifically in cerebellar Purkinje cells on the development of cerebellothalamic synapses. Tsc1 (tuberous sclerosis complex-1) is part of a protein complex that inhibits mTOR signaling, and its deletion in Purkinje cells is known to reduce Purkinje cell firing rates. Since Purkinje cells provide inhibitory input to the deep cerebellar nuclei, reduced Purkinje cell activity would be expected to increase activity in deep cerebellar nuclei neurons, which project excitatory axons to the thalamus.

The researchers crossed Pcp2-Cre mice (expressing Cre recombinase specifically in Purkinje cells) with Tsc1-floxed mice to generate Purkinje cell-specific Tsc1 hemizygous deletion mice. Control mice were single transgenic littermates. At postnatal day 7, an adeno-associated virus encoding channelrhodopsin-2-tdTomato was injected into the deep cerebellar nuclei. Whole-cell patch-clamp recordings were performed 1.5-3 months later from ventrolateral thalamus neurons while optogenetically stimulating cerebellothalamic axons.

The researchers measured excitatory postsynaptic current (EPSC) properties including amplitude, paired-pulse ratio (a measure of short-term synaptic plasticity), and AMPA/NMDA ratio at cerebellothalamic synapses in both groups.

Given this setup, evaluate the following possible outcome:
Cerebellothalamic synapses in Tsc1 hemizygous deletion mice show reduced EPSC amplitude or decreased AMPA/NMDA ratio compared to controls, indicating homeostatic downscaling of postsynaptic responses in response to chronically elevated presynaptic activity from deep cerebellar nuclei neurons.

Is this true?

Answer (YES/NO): NO